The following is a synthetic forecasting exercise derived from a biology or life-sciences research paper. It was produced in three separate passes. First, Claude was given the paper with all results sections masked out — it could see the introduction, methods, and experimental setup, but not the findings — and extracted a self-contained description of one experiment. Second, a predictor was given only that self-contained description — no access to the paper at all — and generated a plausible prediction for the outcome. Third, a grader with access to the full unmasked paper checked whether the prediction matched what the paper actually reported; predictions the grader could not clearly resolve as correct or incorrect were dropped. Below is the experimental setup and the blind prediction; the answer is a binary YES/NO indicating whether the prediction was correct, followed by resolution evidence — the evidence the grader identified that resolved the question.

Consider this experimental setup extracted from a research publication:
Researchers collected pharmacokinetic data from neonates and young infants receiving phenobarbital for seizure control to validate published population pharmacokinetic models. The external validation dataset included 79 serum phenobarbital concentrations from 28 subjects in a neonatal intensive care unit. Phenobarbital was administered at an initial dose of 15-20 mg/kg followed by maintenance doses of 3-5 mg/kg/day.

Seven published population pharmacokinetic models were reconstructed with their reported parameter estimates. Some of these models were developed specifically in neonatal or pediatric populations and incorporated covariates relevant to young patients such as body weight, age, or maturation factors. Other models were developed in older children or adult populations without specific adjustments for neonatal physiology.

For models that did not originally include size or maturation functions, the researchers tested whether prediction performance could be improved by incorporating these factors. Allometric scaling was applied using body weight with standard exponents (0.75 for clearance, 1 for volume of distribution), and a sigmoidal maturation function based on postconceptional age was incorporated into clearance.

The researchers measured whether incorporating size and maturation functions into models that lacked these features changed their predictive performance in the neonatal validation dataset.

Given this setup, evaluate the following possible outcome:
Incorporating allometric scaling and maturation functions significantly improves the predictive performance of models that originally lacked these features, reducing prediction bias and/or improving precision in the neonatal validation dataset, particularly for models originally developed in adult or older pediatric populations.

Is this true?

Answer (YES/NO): YES